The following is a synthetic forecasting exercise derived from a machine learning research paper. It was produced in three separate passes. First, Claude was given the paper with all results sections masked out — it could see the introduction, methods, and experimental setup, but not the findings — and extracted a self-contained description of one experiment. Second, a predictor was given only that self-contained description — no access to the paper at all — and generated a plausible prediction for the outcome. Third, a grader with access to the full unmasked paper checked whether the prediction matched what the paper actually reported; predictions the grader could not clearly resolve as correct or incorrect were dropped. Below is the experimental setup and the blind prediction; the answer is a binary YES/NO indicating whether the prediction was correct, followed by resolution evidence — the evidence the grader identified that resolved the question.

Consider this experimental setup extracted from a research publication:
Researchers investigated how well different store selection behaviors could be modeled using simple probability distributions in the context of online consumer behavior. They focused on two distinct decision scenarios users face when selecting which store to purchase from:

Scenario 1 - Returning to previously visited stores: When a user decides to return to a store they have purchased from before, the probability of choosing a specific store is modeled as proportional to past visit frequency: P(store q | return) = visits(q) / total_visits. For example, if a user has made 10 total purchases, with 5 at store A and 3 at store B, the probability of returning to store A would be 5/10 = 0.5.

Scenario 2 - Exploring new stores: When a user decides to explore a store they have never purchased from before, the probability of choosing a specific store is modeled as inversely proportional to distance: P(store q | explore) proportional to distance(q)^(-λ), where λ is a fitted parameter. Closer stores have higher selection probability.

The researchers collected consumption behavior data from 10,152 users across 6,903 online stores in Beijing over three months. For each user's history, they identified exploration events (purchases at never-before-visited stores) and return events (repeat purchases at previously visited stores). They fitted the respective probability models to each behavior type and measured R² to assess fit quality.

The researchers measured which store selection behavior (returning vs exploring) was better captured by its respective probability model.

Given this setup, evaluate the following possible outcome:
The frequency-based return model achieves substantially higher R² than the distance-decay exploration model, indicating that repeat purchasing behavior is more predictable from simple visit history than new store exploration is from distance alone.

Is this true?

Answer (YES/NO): YES